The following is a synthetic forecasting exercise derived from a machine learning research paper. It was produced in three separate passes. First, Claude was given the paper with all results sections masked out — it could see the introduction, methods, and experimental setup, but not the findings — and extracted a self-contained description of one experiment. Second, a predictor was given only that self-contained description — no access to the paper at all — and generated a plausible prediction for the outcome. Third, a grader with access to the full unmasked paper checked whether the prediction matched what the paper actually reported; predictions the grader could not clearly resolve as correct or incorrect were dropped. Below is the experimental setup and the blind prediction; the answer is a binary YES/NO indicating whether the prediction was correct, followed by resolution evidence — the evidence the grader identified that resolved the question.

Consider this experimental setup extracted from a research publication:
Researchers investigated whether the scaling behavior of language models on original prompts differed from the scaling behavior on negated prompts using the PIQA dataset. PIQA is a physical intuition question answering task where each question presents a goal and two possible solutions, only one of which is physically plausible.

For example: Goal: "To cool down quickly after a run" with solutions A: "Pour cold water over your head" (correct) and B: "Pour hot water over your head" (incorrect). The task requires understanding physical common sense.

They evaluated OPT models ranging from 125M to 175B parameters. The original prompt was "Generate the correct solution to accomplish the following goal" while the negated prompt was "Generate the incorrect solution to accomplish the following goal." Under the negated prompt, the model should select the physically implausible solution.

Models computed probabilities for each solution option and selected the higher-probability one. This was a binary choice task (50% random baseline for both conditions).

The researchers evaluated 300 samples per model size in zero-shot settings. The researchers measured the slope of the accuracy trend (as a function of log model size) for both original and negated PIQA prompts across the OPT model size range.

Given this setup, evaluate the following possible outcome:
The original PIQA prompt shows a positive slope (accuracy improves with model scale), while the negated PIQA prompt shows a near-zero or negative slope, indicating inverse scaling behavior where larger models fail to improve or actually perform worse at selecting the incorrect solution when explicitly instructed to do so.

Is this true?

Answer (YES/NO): YES